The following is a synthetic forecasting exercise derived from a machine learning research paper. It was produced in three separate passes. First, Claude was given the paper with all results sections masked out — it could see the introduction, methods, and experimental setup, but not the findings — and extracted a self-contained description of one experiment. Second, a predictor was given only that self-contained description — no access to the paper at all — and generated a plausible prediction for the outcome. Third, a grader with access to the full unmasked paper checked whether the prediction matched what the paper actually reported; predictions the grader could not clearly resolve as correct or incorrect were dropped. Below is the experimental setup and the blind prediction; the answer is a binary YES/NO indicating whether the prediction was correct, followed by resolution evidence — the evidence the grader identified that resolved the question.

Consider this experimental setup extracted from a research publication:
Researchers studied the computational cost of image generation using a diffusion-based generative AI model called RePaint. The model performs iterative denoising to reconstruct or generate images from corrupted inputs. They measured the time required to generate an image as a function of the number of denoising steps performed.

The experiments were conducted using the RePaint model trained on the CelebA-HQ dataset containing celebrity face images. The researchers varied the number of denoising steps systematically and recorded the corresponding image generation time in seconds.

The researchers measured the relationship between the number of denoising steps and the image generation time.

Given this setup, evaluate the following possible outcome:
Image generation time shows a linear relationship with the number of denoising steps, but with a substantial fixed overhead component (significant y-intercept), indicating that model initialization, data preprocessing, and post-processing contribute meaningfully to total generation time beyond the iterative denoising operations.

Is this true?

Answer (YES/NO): YES